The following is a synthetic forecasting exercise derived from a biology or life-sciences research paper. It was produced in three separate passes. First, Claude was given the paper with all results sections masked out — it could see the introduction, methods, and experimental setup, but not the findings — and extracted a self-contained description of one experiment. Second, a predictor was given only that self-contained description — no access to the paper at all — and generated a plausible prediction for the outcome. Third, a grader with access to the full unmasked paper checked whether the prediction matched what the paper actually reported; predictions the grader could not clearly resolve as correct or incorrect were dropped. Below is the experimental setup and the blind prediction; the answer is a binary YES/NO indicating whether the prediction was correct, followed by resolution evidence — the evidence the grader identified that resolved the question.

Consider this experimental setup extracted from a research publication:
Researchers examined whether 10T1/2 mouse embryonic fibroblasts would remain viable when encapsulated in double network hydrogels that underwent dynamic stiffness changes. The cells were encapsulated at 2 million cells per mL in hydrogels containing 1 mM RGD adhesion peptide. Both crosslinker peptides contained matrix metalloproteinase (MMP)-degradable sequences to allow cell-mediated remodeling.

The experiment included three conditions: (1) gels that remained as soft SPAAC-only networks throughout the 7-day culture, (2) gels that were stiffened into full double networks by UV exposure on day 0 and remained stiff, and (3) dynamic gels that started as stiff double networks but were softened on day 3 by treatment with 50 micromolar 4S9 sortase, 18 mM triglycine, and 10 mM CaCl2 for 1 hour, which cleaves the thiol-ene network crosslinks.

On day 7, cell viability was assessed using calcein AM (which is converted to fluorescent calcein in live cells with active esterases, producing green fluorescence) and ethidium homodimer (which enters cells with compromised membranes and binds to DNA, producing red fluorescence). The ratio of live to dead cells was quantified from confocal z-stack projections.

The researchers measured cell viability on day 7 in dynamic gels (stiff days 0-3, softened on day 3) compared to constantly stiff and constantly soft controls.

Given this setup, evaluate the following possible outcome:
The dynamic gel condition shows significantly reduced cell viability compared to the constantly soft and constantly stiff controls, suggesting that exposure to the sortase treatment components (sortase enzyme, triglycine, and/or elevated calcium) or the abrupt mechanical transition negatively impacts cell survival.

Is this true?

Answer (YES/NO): NO